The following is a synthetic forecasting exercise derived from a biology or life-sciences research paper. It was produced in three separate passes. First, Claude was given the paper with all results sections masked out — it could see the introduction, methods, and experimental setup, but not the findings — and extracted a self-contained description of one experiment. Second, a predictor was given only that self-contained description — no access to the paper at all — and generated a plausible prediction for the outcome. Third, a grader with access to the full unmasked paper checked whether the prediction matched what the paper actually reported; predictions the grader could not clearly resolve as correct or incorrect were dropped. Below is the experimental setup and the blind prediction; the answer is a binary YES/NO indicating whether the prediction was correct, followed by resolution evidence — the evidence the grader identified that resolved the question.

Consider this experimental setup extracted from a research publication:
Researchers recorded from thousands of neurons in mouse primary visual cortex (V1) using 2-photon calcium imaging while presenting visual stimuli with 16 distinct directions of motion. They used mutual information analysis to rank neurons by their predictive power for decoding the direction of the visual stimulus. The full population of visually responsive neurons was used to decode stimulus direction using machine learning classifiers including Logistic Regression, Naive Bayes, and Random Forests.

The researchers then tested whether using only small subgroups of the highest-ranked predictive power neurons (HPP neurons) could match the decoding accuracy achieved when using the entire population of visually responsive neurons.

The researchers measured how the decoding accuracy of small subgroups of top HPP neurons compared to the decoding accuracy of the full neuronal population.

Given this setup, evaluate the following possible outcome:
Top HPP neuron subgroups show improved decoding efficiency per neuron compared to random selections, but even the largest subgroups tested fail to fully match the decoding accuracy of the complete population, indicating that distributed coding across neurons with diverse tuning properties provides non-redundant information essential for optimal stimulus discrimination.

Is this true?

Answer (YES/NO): NO